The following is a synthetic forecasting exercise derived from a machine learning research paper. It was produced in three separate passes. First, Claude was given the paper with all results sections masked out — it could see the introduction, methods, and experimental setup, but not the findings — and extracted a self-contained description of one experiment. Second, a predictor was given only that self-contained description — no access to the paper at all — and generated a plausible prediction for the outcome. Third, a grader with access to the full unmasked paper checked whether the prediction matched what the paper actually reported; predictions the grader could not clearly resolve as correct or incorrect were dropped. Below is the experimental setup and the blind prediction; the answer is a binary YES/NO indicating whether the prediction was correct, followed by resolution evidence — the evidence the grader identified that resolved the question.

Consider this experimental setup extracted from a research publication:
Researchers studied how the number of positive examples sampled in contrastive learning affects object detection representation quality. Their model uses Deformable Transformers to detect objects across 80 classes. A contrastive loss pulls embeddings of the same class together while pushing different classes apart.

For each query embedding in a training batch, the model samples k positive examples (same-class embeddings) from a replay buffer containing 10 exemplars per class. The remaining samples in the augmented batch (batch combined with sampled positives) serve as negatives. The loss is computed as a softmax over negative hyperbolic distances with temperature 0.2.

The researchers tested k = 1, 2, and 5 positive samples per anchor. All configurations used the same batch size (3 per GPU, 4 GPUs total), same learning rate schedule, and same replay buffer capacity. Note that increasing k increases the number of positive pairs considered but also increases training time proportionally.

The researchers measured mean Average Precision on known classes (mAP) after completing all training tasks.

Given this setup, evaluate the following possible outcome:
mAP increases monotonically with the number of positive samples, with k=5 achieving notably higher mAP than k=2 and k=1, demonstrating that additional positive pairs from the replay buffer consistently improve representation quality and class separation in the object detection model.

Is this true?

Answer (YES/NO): NO